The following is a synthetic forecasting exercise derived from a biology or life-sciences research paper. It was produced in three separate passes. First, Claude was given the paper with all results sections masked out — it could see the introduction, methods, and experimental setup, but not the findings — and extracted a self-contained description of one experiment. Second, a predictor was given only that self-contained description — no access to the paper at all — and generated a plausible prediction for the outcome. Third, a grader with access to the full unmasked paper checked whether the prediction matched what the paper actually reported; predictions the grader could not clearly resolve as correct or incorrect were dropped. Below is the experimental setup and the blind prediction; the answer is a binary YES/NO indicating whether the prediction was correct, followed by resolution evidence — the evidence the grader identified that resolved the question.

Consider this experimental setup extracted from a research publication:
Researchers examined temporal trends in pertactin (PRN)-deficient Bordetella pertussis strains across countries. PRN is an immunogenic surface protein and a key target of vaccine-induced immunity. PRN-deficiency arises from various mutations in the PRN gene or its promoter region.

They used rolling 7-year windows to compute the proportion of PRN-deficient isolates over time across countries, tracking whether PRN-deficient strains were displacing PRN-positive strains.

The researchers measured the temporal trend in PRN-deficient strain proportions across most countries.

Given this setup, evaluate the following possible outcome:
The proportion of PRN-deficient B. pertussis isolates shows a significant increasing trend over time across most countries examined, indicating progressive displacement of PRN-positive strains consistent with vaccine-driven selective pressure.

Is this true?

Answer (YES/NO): YES